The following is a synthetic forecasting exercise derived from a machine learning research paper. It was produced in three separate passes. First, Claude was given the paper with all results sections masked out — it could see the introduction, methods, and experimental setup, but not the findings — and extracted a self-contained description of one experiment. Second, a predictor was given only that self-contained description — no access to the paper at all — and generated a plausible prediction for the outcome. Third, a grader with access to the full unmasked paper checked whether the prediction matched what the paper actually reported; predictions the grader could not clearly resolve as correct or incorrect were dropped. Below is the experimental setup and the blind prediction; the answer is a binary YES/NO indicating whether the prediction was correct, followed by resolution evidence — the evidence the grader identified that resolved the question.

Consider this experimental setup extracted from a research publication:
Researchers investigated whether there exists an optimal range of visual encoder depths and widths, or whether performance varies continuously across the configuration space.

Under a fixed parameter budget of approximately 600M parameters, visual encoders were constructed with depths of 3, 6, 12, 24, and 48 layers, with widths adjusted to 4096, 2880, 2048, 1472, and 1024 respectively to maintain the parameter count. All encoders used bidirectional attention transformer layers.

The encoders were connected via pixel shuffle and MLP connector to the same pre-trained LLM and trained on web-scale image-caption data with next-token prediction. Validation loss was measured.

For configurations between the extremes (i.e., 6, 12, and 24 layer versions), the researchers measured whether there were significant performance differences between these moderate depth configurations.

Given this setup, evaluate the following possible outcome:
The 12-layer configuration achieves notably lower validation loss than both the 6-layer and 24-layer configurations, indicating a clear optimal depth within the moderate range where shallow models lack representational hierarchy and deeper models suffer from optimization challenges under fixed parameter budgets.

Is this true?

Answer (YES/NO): NO